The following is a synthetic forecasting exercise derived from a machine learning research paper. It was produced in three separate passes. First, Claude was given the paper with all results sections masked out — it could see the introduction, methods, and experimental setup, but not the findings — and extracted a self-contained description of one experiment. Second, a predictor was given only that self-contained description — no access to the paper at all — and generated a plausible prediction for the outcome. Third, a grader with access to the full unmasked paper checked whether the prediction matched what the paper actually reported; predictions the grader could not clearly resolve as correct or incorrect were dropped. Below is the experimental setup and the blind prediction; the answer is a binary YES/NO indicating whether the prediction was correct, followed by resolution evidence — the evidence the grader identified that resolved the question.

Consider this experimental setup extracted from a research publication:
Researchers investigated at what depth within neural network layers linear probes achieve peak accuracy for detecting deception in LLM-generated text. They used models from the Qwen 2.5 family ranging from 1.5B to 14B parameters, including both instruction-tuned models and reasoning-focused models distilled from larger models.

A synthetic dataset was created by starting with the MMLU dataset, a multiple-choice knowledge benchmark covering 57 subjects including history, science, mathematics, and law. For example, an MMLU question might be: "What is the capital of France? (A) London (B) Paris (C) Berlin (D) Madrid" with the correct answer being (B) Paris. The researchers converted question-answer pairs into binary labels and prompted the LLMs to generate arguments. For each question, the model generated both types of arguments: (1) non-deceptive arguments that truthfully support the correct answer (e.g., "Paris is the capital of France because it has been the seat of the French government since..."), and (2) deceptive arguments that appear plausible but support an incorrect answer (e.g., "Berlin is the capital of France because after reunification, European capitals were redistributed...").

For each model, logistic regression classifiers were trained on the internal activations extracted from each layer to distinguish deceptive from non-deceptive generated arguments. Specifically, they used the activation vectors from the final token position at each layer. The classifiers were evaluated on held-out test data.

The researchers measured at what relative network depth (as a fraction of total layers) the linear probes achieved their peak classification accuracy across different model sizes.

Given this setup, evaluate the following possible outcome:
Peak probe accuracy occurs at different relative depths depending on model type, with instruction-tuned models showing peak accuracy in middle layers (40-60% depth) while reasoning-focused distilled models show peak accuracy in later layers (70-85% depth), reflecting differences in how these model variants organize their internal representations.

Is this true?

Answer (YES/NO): NO